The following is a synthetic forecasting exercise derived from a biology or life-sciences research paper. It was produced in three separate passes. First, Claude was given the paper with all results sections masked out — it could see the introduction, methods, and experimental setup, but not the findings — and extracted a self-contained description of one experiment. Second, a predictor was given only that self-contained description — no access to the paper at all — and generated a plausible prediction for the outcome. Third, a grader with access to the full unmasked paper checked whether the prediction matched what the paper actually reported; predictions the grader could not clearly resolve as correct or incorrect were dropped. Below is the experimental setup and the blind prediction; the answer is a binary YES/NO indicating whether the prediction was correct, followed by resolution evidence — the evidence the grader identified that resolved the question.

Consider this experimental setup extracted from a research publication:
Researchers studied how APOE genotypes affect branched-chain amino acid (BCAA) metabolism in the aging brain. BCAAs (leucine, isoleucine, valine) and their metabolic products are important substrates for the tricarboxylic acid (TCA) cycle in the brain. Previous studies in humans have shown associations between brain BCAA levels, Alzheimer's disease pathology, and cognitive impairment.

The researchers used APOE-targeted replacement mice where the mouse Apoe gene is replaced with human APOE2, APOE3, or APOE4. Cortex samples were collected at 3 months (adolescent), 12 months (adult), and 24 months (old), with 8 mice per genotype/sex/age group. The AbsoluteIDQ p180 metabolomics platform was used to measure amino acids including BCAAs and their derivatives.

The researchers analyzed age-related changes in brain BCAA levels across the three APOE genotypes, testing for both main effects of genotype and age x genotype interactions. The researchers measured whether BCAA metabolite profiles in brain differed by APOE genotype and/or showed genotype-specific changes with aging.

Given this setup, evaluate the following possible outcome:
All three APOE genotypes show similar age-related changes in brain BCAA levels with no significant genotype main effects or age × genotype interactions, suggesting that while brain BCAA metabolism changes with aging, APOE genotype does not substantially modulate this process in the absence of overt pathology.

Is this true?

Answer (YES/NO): NO